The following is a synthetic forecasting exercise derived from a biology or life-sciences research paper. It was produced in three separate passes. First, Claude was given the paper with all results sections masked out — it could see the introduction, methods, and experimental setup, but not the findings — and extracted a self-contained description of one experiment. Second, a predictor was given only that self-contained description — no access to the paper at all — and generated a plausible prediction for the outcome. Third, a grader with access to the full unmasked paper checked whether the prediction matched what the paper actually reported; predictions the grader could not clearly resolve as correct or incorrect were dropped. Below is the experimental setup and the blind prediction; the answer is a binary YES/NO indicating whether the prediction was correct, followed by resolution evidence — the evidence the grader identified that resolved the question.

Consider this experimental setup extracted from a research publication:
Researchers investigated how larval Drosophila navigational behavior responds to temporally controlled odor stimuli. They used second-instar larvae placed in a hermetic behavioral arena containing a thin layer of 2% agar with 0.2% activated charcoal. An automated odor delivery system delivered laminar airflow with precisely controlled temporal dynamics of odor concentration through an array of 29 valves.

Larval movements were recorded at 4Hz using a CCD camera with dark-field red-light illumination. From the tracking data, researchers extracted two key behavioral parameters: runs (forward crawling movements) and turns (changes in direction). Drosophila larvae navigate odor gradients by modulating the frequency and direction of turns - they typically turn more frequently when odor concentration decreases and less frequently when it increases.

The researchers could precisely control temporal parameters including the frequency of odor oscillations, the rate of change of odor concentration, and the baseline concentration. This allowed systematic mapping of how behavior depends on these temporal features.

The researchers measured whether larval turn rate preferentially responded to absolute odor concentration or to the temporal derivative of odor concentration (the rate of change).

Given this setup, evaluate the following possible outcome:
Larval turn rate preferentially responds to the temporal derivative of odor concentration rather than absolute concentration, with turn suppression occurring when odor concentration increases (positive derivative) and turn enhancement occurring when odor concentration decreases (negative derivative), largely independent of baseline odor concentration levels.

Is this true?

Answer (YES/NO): NO